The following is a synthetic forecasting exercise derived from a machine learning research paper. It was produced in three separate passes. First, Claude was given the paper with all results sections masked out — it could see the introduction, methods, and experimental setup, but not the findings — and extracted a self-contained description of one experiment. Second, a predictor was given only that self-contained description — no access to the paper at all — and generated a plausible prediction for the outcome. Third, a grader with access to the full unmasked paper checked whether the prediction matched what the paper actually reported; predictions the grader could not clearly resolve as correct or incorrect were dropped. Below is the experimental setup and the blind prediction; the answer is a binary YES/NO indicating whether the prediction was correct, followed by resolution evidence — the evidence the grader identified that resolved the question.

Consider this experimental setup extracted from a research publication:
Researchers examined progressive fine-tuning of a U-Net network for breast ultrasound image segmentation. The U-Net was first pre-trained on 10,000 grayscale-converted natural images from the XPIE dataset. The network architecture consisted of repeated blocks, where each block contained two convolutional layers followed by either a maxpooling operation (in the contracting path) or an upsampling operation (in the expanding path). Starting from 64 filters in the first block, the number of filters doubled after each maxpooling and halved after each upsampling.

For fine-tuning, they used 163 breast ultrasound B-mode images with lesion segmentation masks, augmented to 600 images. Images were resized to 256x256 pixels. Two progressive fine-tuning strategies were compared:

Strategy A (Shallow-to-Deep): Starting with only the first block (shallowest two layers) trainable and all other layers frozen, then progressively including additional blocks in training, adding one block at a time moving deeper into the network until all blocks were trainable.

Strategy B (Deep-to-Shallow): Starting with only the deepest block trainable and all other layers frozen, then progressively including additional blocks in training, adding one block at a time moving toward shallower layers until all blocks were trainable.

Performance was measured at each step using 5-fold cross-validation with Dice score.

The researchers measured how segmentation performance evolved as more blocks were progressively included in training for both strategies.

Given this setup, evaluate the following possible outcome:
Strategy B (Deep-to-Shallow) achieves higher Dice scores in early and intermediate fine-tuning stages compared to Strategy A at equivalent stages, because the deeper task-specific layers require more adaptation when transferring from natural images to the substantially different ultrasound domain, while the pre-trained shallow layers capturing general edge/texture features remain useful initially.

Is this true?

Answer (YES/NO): NO